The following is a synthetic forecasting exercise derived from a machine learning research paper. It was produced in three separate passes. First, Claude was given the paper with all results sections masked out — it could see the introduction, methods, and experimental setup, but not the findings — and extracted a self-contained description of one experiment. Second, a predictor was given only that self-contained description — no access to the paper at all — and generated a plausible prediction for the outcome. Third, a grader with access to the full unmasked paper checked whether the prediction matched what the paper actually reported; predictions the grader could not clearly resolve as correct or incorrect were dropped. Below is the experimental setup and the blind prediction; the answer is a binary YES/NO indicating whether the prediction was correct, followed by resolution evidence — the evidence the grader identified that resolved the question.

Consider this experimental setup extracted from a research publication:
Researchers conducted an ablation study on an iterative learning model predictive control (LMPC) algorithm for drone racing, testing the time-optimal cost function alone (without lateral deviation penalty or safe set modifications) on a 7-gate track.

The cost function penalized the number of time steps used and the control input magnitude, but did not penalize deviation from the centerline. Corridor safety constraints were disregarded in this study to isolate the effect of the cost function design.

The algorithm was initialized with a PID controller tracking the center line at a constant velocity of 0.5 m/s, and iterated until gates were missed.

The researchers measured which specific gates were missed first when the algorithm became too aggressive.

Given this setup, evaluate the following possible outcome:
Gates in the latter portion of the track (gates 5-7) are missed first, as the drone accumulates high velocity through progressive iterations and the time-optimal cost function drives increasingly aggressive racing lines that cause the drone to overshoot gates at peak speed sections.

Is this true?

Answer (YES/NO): NO